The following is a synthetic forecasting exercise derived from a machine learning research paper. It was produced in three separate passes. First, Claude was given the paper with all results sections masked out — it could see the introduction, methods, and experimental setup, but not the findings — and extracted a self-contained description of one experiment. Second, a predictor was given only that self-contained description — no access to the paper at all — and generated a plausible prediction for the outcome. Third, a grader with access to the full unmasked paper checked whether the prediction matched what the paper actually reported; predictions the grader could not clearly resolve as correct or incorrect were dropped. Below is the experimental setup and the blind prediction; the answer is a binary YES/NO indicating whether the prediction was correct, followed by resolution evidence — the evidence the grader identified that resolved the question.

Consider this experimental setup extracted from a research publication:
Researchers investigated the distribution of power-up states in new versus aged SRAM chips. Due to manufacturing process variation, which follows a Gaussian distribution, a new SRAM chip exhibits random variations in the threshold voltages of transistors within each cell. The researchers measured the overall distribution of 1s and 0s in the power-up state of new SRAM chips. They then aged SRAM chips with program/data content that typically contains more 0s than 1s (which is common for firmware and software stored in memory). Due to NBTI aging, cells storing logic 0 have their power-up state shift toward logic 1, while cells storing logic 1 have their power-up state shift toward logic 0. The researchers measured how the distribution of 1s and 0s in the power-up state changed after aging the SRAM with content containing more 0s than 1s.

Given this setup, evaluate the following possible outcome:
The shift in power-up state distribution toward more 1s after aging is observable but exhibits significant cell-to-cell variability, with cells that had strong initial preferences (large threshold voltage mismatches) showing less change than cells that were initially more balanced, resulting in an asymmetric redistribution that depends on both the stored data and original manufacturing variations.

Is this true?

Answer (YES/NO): YES